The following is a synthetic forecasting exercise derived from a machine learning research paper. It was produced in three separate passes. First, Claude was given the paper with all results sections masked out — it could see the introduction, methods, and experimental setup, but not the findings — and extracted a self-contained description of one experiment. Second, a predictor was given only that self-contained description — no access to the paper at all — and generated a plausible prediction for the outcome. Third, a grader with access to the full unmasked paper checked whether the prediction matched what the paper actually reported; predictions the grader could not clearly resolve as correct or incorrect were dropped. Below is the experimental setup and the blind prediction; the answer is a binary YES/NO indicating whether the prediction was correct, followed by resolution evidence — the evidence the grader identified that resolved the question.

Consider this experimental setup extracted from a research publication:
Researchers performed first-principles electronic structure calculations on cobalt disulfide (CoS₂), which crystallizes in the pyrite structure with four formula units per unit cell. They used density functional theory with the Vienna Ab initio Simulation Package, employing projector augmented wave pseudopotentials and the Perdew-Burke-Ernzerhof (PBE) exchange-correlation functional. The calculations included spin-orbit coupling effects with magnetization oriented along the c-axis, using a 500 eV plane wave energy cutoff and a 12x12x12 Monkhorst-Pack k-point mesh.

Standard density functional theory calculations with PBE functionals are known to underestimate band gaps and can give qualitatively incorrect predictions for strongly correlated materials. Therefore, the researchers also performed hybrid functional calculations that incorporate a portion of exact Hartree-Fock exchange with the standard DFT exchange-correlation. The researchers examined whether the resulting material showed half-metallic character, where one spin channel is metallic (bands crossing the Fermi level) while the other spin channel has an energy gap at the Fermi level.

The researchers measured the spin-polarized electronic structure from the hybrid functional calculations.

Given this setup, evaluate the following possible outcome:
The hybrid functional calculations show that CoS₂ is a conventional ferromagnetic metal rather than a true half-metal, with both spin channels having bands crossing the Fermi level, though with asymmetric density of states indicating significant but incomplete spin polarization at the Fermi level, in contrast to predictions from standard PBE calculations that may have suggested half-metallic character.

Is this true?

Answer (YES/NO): NO